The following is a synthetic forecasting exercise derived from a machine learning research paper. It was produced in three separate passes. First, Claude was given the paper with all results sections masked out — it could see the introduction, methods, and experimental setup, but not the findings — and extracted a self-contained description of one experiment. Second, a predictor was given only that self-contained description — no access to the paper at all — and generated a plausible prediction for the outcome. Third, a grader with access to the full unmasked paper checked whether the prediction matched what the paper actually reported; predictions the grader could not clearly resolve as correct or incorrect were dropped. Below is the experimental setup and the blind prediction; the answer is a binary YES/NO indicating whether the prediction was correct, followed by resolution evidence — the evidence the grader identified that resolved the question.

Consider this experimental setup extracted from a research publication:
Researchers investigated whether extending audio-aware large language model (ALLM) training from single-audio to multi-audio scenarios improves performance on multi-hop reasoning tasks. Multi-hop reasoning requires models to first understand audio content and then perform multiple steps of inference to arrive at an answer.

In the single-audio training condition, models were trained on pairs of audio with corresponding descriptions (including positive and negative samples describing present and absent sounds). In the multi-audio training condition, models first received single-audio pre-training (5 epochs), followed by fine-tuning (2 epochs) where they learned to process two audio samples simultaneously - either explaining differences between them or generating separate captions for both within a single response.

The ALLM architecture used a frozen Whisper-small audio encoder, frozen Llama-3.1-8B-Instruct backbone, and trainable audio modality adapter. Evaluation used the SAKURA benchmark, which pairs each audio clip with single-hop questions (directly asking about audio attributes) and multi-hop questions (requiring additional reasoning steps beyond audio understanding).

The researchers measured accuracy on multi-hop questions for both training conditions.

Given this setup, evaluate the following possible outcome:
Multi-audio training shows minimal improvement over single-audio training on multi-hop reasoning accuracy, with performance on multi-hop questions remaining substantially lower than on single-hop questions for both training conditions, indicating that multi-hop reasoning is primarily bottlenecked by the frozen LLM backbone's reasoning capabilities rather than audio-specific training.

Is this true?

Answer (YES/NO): NO